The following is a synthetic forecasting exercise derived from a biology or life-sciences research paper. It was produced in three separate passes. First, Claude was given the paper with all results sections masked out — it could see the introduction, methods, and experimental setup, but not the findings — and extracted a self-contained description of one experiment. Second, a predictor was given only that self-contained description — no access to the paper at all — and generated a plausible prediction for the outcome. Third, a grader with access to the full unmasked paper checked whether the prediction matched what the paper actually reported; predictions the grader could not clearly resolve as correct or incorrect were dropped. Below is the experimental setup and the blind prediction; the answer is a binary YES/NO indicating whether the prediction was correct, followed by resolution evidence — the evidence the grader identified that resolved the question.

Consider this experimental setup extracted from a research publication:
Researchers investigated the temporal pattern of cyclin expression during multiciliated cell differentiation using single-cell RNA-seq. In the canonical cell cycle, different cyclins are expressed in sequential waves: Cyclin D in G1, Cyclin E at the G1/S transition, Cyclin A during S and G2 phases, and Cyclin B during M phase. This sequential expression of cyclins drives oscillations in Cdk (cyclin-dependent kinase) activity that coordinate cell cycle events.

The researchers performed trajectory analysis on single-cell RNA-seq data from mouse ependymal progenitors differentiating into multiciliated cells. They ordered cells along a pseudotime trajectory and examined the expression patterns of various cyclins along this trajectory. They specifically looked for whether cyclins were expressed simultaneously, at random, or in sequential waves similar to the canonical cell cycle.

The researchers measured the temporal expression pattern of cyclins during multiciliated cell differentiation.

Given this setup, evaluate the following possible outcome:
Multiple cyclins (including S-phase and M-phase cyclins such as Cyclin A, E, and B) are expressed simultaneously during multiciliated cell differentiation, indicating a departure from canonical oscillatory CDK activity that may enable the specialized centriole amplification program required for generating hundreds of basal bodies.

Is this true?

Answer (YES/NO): NO